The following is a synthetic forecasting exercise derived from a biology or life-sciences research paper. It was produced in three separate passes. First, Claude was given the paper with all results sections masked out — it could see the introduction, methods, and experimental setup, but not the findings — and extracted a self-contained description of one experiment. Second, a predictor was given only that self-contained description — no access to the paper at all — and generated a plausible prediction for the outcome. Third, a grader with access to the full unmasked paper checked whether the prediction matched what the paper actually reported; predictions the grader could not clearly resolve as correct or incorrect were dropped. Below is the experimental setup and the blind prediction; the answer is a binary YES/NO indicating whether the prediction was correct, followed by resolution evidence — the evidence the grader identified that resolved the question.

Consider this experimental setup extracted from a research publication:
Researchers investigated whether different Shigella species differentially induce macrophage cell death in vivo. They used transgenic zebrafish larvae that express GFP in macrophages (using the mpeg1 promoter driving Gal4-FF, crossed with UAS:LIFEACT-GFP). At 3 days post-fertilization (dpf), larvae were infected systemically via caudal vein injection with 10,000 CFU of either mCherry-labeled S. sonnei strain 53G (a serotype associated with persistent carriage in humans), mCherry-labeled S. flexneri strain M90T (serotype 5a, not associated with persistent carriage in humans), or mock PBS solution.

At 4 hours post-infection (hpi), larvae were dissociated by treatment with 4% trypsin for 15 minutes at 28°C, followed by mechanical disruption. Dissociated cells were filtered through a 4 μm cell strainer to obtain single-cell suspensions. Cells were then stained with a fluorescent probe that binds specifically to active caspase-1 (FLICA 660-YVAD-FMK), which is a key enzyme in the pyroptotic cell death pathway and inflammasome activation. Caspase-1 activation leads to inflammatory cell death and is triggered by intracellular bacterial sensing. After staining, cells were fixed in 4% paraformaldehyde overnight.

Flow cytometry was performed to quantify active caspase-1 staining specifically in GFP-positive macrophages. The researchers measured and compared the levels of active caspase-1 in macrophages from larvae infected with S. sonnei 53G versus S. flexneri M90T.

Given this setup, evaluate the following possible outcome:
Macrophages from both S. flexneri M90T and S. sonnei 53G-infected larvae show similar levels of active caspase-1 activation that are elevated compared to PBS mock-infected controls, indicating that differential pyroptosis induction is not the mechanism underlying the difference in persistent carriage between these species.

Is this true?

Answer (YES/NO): NO